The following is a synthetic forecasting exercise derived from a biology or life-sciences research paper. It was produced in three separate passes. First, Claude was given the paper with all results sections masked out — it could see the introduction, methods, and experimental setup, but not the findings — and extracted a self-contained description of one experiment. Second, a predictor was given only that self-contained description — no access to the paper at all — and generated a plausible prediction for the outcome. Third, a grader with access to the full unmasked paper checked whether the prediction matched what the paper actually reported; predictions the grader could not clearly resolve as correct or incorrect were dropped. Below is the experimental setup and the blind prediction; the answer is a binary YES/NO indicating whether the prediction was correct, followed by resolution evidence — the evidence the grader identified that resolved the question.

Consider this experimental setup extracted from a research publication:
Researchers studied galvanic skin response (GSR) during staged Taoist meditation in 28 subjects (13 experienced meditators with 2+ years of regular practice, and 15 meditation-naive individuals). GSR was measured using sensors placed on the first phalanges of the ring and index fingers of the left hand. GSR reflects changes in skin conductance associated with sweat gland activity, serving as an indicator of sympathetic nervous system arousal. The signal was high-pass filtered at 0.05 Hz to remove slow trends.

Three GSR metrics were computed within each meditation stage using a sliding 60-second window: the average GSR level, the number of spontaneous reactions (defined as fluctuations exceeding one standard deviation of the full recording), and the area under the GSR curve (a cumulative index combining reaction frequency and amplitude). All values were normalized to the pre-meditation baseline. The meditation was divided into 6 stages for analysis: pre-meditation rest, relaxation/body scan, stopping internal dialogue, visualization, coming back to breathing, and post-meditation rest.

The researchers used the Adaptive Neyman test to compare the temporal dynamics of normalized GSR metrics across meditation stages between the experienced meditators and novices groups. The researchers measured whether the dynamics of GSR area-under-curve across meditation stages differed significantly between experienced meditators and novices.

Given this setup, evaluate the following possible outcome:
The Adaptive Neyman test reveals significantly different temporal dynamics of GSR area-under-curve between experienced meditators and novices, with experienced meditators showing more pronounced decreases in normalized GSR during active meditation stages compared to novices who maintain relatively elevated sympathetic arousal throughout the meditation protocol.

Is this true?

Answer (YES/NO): NO